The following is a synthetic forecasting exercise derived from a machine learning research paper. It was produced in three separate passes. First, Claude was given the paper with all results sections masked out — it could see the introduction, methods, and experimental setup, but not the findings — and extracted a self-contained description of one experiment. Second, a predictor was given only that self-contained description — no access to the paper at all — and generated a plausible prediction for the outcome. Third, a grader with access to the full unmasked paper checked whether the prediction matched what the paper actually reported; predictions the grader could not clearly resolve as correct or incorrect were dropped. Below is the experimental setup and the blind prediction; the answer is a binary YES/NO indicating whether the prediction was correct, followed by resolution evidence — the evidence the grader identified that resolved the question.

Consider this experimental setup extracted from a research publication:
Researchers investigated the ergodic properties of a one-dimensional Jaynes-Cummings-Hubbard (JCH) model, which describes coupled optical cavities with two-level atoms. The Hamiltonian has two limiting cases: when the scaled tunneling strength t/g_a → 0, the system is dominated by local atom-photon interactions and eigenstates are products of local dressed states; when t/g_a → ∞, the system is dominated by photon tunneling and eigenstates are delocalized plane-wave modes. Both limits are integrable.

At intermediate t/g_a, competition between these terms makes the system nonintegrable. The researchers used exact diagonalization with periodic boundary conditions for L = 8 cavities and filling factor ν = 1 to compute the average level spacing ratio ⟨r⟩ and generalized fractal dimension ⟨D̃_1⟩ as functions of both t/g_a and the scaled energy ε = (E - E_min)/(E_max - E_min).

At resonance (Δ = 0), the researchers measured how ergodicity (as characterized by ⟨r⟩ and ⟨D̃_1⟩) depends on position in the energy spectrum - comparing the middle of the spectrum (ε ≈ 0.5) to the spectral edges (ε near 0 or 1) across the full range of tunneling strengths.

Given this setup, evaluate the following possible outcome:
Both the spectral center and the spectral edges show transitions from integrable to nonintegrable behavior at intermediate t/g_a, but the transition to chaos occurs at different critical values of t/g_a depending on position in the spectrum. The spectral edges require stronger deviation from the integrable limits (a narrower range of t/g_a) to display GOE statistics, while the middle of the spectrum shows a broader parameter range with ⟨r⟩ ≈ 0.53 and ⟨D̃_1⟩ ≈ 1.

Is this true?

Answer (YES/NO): NO